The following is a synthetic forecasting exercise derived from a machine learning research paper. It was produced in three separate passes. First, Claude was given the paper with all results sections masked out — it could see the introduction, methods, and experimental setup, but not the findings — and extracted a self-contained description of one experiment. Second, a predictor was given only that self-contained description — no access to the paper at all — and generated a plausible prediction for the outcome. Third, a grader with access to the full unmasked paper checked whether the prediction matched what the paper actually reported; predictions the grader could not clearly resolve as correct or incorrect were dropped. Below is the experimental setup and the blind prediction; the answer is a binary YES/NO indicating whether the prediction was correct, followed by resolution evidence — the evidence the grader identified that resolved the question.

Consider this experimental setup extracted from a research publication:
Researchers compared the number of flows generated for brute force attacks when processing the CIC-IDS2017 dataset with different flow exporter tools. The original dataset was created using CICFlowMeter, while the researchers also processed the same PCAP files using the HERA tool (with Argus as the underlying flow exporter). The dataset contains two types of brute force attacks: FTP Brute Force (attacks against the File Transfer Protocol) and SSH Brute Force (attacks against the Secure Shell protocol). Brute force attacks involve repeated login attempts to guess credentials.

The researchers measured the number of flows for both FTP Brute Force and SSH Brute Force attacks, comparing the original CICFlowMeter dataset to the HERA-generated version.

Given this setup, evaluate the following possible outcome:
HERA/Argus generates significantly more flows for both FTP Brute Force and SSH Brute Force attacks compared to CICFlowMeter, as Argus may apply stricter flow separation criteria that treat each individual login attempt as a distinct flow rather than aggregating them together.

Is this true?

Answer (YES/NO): NO